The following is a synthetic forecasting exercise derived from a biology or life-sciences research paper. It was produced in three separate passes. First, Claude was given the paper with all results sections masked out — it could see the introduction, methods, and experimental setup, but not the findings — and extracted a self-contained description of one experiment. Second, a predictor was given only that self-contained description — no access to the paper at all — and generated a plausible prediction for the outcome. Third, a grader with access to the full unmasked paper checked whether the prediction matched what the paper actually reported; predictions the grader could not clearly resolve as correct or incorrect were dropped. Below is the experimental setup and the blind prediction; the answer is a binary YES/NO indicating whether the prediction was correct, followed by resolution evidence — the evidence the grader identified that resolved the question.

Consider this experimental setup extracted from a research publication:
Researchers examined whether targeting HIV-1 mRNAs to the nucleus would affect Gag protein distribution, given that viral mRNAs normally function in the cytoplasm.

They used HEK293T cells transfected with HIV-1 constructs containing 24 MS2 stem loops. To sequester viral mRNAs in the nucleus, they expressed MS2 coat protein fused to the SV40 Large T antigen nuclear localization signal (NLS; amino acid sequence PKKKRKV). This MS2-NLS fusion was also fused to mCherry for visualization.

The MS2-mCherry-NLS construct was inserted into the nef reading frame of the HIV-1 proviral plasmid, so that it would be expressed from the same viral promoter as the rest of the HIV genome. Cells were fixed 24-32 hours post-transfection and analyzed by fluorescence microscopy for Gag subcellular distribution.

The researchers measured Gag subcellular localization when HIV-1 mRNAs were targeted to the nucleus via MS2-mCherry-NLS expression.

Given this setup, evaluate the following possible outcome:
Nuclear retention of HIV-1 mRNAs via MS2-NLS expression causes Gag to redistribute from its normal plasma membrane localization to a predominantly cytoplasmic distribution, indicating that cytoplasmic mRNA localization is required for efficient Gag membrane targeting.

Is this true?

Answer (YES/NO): NO